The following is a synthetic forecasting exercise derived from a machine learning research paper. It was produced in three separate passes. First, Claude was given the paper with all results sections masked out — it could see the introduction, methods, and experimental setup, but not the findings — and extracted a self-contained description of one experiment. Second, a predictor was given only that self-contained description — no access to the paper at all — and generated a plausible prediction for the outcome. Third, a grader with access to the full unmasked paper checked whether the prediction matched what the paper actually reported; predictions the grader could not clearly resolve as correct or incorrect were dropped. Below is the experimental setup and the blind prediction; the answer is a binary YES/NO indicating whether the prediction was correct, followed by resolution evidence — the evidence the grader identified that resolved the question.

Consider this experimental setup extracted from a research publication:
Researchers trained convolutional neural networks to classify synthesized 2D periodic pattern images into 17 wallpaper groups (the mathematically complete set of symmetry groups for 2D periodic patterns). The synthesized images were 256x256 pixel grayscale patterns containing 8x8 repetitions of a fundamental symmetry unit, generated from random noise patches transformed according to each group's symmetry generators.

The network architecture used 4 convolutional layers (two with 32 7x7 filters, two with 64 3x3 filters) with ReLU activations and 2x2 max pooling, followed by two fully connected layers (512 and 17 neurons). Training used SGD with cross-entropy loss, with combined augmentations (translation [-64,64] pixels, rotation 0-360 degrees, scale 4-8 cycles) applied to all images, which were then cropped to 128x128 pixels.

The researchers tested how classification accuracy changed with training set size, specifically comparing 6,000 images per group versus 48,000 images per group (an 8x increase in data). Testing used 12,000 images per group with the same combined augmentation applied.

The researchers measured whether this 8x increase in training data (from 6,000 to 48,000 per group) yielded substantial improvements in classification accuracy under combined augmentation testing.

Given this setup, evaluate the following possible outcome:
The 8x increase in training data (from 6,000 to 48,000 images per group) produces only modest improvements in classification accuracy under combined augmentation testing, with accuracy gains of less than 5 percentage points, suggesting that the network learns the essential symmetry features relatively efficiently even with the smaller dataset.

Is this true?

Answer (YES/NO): YES